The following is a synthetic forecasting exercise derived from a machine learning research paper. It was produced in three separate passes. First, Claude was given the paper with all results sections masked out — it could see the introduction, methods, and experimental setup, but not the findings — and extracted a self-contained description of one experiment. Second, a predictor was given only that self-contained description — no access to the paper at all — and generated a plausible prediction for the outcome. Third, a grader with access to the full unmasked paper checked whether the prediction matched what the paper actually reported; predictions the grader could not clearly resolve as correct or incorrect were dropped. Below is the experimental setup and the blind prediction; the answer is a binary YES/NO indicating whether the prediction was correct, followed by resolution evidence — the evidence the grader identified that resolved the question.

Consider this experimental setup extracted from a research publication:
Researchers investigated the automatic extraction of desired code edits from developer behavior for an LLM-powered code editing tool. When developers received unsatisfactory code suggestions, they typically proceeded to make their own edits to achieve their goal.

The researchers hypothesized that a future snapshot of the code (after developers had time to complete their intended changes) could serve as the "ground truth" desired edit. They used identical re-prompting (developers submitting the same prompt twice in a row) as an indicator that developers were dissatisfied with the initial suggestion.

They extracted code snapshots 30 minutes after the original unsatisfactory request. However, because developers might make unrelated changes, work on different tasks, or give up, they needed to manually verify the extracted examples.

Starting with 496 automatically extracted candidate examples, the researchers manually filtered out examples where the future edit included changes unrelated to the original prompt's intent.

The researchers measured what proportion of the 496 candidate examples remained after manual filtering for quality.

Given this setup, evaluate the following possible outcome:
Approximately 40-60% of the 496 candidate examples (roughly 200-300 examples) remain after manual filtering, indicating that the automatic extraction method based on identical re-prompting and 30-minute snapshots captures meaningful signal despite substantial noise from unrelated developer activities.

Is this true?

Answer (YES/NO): NO